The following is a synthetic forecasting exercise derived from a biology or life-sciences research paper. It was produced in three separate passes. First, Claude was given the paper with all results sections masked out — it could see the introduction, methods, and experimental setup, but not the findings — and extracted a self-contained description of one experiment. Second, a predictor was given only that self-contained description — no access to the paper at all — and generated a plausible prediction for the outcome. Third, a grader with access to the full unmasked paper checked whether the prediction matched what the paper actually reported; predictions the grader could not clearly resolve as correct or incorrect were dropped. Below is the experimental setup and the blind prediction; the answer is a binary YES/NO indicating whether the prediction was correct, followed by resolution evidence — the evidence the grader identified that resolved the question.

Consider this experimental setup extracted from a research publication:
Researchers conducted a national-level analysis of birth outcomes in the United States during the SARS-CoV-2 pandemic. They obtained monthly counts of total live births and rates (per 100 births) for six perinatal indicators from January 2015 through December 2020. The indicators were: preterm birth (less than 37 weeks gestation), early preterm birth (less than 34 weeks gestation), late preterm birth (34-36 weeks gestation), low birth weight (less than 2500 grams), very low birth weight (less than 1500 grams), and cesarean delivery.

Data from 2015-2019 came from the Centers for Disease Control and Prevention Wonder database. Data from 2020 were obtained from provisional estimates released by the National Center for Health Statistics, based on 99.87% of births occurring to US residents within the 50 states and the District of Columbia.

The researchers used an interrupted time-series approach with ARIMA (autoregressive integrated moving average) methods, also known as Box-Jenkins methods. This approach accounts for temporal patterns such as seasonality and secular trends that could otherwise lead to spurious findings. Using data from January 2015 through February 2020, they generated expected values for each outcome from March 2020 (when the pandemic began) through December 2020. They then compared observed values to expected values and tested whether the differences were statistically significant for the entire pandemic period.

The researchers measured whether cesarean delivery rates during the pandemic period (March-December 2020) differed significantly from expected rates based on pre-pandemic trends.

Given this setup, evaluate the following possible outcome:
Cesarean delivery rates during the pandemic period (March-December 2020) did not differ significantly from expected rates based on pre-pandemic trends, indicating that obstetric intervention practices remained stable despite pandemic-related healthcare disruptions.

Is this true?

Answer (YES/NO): YES